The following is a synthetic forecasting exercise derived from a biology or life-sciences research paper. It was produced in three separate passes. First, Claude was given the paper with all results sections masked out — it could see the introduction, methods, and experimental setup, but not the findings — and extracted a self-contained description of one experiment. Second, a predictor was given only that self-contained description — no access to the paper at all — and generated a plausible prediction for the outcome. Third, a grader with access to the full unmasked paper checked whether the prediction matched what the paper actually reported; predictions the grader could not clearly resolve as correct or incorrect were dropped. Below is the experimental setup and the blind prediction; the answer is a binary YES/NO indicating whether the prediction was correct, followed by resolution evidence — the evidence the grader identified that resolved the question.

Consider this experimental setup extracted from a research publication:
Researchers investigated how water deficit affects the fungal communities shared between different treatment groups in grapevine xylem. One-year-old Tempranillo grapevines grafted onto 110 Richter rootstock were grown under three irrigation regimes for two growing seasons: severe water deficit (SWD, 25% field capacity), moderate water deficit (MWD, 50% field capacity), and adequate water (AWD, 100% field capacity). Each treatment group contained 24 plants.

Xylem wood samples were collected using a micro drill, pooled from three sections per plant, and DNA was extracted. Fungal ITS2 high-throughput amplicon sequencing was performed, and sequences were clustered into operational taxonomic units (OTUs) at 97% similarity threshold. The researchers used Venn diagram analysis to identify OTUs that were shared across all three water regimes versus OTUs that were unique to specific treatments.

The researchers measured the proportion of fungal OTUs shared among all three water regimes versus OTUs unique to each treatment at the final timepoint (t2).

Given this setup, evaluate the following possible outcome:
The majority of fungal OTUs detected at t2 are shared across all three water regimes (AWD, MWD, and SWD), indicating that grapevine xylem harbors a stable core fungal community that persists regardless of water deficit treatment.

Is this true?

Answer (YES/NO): NO